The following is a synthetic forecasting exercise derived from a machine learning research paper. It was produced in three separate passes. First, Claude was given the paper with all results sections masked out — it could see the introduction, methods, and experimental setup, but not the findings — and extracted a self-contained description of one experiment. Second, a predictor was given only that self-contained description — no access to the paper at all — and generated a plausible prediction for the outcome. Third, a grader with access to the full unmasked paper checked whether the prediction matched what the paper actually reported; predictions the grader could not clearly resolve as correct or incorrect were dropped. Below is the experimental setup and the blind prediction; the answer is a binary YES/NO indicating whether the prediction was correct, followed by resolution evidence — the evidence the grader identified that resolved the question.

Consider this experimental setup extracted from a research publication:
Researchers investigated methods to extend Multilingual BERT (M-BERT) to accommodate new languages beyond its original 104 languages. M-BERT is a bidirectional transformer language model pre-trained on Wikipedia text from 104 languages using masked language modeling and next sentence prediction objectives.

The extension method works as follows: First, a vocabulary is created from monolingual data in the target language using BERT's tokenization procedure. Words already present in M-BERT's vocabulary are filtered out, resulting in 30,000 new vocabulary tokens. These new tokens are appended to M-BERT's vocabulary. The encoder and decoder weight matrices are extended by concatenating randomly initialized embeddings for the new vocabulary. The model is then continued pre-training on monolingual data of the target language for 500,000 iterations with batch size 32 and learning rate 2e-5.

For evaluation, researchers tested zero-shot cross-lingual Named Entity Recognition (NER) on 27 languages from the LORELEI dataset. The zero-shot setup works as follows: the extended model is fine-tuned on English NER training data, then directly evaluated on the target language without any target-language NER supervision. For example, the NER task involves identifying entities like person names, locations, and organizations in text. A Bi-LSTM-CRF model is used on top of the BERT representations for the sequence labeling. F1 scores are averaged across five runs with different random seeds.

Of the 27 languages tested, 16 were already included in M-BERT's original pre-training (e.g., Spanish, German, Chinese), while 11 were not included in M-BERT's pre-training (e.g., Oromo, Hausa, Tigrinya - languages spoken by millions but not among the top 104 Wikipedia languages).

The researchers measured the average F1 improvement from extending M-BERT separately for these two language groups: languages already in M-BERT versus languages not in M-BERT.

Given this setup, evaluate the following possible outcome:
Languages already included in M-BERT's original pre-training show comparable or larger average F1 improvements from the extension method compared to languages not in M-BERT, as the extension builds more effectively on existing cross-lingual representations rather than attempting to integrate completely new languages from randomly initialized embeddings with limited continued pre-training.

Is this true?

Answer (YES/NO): NO